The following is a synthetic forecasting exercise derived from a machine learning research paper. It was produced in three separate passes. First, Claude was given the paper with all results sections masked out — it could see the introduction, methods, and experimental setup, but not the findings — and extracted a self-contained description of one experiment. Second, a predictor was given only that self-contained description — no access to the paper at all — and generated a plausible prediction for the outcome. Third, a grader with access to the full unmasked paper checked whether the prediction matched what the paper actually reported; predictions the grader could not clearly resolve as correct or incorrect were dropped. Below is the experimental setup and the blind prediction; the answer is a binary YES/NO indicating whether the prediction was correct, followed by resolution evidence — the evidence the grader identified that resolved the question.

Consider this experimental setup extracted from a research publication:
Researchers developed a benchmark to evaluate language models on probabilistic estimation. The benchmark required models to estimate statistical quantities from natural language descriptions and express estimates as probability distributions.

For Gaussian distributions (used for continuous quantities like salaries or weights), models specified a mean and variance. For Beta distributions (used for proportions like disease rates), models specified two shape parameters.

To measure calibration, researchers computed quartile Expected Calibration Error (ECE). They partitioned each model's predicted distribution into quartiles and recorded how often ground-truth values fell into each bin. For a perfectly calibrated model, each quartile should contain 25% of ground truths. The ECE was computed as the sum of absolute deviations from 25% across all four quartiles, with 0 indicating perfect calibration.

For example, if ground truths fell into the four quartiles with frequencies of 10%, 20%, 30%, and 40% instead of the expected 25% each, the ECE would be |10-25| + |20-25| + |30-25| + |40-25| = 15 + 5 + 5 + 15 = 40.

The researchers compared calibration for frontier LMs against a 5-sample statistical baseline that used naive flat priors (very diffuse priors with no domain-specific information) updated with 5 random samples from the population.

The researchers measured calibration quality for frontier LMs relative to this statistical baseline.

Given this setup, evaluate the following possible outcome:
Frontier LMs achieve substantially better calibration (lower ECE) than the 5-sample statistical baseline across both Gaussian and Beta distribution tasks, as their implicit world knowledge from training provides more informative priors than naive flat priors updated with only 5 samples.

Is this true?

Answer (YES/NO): NO